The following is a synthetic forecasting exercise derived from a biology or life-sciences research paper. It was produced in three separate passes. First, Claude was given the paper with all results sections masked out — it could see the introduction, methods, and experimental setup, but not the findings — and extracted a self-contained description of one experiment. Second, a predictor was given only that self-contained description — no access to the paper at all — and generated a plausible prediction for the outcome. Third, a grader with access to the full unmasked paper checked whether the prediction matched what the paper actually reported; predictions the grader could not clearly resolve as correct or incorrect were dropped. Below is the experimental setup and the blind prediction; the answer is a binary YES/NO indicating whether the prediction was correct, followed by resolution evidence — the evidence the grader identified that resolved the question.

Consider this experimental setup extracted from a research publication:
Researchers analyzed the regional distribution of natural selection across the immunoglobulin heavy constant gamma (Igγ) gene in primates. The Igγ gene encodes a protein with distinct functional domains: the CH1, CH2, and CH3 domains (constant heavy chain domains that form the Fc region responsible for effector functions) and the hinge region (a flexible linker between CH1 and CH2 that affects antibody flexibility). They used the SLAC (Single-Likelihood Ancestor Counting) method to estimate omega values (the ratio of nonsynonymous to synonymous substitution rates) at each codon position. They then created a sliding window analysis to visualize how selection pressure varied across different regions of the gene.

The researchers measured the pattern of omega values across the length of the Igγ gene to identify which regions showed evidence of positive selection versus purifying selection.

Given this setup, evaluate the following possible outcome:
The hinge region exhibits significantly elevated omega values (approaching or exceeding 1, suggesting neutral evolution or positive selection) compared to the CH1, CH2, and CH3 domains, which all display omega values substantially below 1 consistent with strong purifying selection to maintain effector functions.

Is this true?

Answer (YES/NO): NO